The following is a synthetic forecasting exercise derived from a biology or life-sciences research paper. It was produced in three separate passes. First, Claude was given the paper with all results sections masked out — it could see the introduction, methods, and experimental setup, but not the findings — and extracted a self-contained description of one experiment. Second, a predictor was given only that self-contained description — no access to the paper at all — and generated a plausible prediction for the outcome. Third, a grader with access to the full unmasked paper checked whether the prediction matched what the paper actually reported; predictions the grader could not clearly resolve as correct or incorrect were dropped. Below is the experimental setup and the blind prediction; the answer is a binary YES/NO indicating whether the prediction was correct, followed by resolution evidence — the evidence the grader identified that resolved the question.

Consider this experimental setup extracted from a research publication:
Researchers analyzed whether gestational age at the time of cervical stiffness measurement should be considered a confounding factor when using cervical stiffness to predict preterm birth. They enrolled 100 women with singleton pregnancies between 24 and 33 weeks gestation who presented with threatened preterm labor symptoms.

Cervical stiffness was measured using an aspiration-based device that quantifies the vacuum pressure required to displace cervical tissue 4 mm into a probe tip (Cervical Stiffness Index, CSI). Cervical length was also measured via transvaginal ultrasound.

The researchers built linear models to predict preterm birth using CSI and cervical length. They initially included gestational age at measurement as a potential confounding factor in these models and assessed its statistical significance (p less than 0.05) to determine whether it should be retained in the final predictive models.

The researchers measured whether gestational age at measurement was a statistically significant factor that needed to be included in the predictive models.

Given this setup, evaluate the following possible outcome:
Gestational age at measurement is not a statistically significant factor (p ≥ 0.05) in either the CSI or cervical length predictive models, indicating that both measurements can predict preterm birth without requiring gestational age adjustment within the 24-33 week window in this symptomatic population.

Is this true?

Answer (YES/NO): NO